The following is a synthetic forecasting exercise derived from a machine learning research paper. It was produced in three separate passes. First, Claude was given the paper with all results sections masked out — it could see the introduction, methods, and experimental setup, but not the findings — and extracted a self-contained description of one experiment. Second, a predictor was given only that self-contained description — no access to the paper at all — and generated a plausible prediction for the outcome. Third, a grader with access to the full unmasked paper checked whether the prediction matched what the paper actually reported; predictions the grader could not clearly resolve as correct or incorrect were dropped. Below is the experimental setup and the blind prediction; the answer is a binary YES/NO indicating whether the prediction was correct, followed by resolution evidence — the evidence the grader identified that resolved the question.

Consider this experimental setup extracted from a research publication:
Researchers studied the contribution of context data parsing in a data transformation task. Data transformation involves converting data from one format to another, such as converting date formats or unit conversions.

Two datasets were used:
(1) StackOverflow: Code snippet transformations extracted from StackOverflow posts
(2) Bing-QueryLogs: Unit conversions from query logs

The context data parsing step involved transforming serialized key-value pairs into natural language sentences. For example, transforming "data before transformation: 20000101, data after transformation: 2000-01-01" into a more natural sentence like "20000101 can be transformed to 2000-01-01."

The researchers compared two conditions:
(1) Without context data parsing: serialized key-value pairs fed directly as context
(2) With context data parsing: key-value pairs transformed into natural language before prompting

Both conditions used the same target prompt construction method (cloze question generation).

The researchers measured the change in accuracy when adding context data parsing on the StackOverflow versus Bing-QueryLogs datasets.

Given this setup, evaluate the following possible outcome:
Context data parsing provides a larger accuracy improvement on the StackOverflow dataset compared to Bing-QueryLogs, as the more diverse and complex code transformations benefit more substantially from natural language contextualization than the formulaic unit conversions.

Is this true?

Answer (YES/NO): NO